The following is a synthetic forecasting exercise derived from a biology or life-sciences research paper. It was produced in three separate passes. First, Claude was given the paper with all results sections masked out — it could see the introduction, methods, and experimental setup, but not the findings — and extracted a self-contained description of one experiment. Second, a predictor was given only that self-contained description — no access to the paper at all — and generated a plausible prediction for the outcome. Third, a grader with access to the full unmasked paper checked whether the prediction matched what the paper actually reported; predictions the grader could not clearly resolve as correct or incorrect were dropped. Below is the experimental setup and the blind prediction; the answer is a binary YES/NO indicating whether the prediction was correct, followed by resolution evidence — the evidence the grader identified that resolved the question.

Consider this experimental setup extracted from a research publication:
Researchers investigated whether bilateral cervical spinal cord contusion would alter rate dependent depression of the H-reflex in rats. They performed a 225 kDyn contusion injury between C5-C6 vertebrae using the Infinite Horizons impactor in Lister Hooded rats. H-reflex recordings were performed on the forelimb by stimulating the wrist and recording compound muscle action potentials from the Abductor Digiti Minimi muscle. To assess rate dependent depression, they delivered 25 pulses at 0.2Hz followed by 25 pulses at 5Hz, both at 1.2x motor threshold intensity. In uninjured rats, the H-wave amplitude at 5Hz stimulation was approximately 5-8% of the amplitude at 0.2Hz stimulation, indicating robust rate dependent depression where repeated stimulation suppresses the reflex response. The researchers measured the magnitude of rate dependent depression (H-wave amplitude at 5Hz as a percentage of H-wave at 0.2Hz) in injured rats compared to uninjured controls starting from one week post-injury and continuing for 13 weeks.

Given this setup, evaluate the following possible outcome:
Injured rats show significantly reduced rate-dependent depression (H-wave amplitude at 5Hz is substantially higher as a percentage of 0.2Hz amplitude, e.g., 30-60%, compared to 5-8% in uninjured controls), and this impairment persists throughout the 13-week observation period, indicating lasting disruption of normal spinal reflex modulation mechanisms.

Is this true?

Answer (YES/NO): YES